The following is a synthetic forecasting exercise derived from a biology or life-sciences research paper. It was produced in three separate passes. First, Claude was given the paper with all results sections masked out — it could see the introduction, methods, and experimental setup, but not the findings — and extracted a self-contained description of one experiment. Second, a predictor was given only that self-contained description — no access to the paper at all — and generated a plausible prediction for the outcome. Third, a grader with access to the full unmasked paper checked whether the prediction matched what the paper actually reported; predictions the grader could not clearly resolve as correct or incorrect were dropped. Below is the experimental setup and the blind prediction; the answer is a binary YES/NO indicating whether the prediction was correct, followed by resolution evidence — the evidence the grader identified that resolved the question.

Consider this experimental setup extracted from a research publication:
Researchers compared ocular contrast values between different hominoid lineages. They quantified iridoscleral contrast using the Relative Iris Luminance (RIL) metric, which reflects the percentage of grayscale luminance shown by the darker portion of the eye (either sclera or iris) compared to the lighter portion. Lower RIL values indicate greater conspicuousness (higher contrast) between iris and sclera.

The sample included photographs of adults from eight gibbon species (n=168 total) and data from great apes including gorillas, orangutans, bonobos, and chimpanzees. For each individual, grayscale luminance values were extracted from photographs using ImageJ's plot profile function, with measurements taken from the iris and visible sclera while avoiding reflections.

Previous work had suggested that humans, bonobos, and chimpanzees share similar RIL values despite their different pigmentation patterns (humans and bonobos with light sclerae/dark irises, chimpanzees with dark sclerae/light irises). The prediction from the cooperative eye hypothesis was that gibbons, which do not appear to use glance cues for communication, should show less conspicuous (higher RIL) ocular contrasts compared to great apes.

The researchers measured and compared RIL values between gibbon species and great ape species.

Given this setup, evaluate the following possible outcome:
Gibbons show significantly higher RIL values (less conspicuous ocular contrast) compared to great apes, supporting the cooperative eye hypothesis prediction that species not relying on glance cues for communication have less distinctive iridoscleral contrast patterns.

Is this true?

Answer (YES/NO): NO